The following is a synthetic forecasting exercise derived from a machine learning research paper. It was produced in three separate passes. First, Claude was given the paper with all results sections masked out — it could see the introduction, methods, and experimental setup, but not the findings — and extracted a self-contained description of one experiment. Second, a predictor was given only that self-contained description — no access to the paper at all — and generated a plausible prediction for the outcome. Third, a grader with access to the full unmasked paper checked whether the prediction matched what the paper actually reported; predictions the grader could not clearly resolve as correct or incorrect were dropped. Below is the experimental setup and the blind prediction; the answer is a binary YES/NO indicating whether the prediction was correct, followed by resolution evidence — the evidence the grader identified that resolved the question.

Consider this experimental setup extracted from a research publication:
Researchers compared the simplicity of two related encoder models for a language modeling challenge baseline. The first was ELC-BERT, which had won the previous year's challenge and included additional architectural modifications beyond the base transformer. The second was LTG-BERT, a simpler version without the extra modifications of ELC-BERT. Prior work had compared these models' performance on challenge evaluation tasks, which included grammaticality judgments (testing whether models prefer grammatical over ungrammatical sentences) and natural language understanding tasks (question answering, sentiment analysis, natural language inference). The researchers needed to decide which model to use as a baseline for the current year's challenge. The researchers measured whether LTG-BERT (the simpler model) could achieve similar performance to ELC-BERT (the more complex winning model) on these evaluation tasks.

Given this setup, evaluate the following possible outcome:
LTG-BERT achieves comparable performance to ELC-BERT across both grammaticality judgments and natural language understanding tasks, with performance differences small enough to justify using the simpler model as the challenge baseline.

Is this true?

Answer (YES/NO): YES